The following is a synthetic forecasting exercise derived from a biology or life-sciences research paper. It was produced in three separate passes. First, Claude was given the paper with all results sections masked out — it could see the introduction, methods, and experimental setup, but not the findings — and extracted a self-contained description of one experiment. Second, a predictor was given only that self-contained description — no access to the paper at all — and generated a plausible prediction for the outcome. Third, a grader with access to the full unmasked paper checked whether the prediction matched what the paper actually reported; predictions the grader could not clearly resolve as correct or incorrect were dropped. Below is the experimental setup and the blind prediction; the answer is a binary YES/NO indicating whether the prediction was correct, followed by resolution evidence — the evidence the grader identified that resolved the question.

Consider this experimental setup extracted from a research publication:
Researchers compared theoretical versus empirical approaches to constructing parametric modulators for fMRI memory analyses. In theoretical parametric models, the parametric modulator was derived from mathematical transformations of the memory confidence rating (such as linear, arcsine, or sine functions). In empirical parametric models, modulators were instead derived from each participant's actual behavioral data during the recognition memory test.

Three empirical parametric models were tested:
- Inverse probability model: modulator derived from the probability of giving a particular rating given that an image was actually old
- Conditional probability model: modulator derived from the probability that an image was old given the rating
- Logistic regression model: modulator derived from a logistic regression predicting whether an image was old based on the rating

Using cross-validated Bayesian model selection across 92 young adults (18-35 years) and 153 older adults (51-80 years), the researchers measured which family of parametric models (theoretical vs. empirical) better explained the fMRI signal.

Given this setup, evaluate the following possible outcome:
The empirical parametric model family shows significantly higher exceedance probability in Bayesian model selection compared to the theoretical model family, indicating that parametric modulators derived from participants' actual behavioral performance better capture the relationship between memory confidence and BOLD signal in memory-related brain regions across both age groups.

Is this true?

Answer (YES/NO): NO